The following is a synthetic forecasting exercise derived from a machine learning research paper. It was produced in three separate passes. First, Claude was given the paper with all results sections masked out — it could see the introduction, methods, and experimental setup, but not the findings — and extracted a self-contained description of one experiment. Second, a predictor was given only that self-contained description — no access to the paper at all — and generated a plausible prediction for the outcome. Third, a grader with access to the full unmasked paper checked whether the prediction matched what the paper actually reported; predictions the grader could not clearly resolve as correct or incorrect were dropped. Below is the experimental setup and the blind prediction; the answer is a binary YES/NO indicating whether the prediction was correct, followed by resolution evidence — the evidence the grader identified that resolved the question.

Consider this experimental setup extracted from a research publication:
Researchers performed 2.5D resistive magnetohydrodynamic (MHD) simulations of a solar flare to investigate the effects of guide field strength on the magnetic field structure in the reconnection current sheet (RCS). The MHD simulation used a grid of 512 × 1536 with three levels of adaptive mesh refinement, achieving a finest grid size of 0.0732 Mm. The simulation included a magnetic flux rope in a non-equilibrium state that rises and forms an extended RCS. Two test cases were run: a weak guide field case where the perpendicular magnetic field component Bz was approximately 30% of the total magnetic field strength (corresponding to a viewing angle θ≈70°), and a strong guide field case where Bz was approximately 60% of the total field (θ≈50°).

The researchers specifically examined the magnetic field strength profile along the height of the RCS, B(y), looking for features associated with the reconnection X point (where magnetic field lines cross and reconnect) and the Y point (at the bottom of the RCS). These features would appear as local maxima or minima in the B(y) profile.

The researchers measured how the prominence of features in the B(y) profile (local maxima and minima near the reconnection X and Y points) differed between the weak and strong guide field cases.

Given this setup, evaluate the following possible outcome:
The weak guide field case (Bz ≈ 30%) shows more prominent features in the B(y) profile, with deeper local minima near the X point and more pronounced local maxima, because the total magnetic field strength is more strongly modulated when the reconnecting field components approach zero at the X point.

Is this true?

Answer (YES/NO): NO